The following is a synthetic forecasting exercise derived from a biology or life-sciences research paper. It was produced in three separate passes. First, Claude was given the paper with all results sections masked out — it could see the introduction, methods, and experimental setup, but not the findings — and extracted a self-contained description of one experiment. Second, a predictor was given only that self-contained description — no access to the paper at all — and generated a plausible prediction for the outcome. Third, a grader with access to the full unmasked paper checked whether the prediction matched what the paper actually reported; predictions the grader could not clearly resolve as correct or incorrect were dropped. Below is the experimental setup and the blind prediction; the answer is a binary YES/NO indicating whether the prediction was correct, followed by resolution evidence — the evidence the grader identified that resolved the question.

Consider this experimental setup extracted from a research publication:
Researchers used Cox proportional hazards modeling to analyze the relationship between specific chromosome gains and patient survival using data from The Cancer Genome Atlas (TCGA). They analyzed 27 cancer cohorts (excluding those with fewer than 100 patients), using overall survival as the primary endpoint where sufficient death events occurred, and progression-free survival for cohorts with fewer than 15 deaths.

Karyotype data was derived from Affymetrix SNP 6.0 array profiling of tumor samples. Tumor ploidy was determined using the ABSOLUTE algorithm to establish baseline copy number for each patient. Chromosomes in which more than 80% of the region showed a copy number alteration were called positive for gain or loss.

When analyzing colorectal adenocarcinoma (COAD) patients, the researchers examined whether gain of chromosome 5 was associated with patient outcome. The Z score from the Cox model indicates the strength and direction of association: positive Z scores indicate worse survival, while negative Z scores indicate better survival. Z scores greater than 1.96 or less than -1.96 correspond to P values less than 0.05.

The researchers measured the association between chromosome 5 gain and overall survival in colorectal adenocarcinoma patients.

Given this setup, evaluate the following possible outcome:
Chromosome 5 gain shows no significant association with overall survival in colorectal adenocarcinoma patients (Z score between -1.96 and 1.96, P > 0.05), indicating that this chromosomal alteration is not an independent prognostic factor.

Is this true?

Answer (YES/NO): YES